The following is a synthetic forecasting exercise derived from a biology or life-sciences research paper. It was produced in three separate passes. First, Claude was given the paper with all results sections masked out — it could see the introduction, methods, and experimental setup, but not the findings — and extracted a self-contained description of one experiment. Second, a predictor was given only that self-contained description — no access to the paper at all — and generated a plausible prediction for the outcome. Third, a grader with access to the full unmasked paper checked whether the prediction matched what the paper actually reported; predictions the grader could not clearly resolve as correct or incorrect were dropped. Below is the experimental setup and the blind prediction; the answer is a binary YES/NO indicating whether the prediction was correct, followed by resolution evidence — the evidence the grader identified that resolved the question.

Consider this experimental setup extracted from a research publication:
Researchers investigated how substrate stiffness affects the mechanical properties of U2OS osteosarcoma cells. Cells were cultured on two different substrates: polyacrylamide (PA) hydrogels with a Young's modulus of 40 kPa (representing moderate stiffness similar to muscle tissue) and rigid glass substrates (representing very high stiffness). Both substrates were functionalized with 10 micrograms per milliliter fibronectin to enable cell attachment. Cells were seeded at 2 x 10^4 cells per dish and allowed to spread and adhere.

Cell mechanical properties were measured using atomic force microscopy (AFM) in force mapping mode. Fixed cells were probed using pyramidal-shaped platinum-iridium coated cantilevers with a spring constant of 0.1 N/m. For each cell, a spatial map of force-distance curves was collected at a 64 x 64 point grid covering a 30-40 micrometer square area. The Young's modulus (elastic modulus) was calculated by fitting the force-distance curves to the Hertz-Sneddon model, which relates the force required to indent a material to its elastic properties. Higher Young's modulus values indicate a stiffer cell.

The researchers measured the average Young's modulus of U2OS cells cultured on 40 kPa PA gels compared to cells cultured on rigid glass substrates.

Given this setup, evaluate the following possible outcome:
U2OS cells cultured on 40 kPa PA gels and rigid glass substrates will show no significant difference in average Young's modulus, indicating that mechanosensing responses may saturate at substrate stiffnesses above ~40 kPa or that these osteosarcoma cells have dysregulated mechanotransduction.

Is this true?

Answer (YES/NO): NO